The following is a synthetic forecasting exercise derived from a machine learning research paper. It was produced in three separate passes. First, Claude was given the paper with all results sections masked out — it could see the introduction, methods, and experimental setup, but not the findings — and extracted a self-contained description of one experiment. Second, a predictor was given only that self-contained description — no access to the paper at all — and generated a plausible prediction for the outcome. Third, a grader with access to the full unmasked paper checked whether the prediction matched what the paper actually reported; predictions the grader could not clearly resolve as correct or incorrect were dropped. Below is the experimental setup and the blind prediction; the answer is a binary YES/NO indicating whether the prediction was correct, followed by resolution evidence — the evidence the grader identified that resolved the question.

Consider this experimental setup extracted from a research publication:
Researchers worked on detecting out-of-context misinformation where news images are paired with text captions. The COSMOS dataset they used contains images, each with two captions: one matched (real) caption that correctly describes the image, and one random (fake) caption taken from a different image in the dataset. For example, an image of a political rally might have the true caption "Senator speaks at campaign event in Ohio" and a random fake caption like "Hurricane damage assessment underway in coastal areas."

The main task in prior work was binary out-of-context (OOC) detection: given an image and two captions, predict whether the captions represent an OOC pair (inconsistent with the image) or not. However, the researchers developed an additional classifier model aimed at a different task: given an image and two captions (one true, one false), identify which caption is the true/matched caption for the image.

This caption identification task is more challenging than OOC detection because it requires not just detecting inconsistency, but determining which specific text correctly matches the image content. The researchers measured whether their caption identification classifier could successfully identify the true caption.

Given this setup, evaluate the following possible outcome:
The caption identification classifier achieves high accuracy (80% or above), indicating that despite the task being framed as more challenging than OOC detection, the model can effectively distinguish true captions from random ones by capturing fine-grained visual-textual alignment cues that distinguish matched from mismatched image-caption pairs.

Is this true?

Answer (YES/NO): NO